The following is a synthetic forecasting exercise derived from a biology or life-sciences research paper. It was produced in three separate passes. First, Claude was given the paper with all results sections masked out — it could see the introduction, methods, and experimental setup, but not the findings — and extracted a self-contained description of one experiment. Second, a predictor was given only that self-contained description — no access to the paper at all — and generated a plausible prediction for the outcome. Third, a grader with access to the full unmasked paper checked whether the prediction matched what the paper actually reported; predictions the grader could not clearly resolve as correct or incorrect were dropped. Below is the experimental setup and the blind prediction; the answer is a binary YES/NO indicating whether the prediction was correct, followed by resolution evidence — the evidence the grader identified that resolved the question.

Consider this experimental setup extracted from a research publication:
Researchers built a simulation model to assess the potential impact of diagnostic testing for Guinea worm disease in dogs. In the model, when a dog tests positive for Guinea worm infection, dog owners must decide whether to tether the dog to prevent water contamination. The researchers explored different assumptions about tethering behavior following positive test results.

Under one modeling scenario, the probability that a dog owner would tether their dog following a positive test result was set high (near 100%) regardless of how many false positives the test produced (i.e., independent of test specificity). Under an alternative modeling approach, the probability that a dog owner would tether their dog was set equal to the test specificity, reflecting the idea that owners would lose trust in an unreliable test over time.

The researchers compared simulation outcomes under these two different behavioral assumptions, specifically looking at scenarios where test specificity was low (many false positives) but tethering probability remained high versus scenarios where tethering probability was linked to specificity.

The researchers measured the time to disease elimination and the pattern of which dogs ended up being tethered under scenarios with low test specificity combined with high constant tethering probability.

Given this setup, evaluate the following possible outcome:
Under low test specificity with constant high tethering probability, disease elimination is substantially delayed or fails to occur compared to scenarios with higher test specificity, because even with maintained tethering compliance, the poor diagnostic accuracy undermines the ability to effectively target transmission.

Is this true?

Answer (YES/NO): NO